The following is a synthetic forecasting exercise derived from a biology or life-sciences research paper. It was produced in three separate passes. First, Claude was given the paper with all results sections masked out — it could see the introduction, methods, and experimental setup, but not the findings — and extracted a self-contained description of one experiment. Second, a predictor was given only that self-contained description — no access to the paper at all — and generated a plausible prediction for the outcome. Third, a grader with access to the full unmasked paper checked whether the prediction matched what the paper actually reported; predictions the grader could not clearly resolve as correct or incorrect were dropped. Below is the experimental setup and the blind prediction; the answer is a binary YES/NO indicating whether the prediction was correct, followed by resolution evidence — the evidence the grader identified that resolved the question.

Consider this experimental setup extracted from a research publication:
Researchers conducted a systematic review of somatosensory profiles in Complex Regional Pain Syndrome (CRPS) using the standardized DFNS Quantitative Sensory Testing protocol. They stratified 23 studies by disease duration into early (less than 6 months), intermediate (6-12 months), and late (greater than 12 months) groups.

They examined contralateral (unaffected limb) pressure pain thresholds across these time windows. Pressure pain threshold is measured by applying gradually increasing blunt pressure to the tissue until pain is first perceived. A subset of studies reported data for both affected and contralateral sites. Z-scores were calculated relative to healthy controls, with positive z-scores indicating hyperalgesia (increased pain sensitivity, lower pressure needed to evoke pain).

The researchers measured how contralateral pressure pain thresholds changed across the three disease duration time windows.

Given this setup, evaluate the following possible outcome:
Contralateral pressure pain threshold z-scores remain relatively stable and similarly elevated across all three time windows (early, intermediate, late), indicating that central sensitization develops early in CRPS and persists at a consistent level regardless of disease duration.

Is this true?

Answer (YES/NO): NO